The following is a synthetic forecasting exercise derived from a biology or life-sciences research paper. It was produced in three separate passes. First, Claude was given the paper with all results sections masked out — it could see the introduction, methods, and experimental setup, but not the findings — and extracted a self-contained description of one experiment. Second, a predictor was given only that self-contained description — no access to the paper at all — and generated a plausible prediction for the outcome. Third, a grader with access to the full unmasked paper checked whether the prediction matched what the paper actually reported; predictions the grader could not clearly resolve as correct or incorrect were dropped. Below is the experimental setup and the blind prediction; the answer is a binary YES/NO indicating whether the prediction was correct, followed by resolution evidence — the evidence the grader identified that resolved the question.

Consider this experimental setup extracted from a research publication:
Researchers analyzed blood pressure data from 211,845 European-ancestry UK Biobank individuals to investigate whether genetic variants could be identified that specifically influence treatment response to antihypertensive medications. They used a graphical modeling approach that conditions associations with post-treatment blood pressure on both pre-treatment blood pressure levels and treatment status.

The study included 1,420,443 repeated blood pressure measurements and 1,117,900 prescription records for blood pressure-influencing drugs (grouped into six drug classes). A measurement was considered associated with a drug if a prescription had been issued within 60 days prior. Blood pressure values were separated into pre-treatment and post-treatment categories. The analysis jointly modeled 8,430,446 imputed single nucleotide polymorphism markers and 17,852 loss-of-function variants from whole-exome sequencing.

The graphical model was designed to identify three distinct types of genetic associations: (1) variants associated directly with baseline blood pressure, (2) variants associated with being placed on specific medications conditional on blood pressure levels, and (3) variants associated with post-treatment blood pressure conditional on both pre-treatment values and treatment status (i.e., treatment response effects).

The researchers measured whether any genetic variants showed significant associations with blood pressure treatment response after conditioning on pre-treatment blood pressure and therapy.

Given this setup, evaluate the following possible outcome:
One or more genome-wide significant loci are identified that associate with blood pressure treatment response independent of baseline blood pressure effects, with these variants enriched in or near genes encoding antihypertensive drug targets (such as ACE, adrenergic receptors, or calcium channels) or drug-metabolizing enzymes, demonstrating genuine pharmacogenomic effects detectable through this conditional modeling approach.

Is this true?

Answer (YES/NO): NO